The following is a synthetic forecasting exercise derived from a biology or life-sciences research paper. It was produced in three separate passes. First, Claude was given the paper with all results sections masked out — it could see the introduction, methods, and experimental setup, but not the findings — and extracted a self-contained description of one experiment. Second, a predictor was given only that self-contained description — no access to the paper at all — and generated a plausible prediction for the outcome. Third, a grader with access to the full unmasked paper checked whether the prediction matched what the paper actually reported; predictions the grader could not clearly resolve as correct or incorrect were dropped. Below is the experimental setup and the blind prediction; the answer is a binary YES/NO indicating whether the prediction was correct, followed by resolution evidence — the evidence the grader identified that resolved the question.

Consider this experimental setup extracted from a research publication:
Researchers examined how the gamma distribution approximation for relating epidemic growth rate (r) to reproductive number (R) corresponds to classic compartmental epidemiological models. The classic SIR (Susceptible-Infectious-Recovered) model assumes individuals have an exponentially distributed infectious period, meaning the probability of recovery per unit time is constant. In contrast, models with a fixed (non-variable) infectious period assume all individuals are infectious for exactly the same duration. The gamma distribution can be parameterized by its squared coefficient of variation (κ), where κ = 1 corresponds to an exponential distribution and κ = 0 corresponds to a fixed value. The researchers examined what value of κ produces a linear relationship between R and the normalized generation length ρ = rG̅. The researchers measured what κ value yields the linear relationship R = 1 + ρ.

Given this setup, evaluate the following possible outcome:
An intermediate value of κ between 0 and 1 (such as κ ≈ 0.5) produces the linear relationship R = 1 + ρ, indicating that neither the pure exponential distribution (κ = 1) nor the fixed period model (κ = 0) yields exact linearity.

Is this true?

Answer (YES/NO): NO